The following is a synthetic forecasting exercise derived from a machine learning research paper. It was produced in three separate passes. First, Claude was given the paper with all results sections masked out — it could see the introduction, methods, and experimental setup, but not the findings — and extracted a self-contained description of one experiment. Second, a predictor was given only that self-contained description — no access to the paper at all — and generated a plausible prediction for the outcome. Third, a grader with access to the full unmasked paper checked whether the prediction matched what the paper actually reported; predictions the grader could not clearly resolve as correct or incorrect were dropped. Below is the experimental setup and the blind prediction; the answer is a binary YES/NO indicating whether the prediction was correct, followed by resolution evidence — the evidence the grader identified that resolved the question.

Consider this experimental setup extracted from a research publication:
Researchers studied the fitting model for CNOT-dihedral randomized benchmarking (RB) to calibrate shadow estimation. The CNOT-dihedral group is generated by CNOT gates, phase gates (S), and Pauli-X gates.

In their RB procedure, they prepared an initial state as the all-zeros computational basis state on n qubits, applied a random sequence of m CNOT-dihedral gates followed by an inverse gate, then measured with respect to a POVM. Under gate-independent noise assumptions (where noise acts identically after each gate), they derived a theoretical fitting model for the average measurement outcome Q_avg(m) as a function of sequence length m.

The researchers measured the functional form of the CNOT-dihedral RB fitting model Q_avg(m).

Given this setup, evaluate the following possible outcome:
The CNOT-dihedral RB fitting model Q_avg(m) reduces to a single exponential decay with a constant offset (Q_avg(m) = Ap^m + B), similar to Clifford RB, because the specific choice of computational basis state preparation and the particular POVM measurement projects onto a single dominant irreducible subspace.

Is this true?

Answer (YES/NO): YES